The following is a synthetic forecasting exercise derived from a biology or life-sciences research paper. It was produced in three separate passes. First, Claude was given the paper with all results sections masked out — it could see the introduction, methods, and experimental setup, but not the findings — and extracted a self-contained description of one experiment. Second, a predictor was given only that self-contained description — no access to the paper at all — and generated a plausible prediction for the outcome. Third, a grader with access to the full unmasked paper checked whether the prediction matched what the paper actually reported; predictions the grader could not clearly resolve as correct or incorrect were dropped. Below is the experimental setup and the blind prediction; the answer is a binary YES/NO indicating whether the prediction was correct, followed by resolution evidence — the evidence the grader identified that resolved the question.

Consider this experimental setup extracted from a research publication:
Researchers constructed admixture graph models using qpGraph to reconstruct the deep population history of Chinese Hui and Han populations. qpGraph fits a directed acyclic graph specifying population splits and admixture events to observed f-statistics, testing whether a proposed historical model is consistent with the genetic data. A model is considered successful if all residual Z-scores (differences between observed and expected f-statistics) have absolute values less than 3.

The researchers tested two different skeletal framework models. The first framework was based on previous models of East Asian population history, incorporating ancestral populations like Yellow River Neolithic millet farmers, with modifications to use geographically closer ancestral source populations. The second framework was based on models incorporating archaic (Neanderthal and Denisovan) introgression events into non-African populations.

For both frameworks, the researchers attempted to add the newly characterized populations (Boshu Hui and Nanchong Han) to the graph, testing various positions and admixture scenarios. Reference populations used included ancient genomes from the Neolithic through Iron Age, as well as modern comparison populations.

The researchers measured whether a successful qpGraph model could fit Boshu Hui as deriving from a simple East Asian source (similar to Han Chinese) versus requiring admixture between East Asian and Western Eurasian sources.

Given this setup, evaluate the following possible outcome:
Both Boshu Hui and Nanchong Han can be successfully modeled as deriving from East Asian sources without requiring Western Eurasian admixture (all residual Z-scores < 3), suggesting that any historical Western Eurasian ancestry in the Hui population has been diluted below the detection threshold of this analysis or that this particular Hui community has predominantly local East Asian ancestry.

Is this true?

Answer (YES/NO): NO